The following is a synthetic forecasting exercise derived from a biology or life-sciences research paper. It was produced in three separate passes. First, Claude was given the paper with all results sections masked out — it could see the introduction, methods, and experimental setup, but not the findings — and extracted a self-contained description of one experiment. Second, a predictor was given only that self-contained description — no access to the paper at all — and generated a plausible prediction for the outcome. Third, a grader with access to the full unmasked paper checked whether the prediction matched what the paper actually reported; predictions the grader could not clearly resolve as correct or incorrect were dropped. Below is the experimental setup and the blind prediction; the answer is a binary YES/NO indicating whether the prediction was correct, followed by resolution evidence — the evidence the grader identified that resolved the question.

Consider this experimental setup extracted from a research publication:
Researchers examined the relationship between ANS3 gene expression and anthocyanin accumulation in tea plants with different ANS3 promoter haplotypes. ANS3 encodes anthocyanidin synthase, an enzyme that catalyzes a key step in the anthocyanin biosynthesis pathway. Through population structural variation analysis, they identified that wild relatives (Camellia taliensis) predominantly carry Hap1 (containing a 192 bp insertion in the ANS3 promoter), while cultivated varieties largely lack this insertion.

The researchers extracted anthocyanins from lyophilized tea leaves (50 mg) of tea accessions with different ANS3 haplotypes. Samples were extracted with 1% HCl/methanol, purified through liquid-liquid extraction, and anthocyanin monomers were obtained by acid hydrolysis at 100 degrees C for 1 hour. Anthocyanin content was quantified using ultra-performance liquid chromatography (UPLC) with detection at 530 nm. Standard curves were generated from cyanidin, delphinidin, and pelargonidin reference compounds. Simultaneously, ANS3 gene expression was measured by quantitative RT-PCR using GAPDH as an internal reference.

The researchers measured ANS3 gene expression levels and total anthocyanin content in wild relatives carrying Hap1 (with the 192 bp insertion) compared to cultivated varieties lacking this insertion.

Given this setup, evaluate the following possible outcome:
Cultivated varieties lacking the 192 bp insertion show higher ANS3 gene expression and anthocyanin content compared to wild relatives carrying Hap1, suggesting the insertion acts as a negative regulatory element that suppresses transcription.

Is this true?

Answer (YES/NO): NO